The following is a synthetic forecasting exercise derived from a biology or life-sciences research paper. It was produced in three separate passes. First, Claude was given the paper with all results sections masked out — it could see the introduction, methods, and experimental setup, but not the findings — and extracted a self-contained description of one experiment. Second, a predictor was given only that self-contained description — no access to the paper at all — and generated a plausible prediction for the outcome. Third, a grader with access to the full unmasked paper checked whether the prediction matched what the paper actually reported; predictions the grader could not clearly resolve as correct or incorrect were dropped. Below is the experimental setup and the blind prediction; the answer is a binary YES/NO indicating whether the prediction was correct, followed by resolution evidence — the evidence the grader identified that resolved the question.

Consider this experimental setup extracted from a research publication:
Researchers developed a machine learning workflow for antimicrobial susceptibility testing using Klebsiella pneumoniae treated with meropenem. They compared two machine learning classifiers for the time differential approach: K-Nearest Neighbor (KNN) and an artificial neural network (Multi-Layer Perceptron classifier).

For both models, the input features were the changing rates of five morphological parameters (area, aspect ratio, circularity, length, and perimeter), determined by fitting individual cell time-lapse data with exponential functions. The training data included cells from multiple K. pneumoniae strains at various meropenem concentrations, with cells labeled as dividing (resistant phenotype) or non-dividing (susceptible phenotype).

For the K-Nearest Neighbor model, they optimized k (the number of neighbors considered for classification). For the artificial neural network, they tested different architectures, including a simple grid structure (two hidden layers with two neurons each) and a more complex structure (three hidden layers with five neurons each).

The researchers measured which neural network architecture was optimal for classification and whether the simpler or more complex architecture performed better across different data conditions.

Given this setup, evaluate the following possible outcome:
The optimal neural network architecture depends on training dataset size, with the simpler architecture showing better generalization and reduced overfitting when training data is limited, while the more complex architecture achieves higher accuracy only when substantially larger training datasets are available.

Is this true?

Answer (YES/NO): NO